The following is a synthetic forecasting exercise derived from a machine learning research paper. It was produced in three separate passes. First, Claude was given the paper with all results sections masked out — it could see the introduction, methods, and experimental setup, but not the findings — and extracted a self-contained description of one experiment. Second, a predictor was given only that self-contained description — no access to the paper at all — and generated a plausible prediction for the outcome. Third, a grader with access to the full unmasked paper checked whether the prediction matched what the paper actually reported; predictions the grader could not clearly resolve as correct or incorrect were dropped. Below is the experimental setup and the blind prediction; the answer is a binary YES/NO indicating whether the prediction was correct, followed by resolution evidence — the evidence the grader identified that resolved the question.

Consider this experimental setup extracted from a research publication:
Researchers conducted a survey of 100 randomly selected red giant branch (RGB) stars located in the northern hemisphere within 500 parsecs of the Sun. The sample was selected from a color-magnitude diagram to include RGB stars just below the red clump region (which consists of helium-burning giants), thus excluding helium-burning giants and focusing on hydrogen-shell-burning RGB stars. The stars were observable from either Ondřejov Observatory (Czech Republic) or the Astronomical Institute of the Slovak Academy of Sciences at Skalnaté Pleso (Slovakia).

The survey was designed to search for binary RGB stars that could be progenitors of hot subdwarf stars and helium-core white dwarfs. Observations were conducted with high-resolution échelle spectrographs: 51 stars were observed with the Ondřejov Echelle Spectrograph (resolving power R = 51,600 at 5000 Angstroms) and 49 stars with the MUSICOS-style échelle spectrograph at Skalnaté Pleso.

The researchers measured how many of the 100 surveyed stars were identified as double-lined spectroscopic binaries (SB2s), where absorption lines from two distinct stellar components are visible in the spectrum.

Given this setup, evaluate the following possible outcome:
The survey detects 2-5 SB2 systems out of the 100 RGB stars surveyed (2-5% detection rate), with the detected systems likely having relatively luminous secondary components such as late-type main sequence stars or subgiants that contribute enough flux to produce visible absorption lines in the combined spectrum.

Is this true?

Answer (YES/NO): NO